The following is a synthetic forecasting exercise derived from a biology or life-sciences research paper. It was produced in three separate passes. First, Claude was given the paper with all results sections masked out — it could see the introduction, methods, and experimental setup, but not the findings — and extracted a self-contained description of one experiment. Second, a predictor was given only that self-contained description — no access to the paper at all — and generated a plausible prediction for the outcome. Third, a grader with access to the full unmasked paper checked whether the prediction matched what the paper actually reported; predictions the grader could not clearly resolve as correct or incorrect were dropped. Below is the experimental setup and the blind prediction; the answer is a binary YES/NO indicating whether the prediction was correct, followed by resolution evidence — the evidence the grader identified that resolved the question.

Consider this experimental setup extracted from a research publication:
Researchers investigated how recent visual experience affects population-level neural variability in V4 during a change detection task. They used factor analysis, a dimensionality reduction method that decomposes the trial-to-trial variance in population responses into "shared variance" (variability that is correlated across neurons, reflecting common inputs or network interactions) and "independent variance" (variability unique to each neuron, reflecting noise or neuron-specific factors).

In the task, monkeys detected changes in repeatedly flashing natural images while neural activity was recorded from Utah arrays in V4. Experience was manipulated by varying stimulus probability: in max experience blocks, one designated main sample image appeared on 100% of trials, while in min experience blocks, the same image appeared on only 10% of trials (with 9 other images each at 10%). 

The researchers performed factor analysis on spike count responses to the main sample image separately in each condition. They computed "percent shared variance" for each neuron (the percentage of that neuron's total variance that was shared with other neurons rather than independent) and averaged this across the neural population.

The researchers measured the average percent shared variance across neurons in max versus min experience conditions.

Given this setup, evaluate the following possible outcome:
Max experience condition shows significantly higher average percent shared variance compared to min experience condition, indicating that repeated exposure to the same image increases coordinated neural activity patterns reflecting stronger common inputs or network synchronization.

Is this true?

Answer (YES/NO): NO